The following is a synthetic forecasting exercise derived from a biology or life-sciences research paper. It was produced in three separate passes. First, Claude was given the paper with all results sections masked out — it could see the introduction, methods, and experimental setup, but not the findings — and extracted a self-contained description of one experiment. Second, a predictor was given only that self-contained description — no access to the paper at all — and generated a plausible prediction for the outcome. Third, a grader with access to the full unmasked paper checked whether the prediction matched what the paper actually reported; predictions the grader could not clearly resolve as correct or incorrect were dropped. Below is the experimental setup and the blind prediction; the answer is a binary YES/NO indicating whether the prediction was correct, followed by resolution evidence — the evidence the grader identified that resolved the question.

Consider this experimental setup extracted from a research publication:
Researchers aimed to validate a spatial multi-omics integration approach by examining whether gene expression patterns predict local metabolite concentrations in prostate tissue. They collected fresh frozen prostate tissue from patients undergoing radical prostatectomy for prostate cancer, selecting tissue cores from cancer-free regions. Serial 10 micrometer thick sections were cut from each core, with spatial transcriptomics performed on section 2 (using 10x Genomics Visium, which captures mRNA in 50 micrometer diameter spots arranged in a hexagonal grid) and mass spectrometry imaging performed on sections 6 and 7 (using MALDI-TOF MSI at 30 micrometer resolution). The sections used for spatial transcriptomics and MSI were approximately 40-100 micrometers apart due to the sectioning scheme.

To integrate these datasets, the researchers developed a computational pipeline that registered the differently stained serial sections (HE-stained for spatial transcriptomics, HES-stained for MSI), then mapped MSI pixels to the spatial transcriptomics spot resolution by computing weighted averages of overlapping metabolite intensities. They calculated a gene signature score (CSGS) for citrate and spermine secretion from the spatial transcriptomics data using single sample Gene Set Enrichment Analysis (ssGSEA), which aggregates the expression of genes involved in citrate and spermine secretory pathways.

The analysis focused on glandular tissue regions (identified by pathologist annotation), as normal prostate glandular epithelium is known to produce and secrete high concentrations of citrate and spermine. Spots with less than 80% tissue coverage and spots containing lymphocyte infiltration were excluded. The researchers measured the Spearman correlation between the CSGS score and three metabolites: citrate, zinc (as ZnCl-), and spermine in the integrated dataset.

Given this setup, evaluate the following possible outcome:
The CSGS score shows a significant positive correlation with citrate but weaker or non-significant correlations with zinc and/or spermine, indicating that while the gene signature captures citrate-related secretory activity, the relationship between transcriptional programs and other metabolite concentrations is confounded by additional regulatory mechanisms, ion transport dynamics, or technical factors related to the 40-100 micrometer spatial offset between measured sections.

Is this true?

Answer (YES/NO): NO